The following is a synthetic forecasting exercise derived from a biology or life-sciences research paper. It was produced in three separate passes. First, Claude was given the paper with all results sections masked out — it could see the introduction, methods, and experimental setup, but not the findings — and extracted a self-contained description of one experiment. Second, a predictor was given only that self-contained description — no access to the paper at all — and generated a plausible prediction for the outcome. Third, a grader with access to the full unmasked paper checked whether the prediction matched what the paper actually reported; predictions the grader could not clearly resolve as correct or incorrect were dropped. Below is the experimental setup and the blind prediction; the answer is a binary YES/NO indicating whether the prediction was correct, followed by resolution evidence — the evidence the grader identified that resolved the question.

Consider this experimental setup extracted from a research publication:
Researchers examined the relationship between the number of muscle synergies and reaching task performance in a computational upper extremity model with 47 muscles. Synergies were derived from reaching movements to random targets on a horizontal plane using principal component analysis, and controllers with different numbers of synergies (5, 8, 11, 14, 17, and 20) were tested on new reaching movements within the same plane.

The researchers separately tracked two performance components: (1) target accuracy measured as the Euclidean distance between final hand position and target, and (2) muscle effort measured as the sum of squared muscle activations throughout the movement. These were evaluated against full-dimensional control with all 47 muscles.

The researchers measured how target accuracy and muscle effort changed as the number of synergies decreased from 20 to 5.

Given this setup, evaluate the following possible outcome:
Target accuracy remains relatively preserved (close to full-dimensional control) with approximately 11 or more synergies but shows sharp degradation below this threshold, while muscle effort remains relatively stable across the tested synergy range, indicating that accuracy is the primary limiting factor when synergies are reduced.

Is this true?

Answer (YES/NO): NO